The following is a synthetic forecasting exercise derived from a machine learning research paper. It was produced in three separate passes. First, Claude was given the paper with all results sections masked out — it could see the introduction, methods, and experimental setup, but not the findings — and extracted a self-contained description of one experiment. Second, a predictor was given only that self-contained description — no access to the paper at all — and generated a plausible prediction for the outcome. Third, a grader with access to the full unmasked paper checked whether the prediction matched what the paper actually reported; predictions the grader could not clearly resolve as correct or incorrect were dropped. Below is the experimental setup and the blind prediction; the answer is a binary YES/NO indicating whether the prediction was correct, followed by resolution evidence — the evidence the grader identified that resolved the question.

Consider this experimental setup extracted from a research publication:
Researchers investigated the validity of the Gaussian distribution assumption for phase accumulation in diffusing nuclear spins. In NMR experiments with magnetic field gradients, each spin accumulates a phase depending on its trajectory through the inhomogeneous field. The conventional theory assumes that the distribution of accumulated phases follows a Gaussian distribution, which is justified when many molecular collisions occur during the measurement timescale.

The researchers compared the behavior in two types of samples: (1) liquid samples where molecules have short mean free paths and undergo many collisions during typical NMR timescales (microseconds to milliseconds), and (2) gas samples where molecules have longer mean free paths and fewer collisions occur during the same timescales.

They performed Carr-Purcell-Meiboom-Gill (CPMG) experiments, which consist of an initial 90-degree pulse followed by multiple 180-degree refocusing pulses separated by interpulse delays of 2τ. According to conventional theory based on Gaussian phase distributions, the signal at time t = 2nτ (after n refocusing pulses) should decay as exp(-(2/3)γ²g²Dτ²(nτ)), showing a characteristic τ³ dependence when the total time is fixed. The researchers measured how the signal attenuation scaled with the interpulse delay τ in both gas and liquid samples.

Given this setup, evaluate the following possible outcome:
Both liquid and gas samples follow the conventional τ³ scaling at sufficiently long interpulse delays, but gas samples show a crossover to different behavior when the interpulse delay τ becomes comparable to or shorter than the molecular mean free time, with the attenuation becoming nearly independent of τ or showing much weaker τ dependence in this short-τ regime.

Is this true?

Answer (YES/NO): NO